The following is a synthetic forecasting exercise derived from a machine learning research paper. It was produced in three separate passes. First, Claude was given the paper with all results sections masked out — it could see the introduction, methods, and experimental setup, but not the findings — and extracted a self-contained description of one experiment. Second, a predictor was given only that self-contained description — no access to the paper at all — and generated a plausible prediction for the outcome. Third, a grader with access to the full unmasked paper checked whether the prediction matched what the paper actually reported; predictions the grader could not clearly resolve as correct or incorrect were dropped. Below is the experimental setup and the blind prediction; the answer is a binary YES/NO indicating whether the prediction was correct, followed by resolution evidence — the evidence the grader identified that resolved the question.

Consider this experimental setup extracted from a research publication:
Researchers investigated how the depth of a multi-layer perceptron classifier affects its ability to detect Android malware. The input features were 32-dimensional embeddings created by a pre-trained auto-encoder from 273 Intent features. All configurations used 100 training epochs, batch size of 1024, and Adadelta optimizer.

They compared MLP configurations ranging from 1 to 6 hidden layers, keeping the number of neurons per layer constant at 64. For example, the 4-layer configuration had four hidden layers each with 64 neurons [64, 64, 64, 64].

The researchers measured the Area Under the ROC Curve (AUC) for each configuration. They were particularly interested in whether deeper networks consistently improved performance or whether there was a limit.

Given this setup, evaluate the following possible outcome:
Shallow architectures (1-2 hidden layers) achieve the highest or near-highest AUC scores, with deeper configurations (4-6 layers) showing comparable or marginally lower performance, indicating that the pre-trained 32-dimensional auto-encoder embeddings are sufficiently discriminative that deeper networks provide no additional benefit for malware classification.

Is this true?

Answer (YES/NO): NO